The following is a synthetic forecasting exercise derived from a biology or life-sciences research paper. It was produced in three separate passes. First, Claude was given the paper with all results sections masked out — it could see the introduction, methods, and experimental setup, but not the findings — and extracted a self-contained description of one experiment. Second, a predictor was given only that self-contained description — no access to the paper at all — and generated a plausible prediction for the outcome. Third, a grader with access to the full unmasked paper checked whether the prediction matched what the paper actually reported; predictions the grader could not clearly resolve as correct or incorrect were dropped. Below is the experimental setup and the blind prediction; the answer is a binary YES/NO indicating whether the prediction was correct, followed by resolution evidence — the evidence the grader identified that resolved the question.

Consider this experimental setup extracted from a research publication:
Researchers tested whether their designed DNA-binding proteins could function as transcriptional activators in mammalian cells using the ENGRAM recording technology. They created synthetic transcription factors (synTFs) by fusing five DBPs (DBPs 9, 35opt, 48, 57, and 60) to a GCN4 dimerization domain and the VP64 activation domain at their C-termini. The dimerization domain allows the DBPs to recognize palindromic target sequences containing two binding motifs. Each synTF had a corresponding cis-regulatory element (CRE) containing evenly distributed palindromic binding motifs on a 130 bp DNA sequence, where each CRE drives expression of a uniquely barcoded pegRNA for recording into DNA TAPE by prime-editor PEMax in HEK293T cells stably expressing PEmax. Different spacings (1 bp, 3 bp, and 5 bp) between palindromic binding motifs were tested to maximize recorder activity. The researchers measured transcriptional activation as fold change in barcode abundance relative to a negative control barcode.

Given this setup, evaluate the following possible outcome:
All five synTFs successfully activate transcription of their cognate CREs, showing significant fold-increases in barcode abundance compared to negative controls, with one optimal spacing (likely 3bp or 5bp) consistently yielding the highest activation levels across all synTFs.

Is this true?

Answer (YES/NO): NO